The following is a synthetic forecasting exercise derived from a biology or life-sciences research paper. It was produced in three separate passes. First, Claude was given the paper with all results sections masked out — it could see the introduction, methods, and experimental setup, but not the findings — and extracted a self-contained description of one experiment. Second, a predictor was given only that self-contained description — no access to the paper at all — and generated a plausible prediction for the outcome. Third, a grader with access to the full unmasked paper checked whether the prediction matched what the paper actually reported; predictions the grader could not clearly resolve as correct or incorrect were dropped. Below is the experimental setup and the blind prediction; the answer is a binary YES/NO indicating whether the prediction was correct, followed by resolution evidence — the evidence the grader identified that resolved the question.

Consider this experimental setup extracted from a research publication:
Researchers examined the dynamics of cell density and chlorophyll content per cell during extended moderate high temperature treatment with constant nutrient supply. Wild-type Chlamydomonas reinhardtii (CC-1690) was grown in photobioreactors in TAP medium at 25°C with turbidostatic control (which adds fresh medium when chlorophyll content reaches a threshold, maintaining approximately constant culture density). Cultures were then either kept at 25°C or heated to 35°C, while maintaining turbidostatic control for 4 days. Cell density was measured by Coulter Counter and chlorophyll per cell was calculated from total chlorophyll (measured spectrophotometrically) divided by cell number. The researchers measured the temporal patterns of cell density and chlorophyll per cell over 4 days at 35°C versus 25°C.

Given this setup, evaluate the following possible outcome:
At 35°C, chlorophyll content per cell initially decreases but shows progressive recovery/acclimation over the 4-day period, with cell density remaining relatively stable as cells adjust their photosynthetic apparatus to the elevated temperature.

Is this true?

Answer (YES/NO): NO